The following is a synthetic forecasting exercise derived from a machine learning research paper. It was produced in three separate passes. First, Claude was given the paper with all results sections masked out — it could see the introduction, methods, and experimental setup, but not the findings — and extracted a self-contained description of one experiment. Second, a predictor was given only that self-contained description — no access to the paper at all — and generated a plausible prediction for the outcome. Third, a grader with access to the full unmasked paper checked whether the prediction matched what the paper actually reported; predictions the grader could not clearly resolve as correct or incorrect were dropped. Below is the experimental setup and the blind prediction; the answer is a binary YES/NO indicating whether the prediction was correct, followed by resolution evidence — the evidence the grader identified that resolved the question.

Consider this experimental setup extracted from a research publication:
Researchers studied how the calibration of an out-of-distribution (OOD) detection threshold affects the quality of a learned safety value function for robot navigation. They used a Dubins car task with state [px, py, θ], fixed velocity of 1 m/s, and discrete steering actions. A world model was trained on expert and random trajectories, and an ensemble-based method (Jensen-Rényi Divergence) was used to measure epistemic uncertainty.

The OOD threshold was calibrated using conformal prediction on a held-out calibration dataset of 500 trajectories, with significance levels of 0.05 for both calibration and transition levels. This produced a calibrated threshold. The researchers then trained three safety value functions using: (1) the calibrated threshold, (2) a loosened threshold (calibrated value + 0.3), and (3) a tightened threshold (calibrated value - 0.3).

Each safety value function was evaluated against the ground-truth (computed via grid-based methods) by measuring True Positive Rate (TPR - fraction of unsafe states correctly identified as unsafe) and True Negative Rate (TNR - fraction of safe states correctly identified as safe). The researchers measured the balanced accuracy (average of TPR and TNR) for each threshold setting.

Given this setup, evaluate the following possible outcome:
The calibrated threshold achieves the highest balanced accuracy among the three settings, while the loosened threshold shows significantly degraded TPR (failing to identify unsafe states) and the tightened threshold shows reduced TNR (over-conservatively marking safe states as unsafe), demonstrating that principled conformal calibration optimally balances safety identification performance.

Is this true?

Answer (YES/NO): NO